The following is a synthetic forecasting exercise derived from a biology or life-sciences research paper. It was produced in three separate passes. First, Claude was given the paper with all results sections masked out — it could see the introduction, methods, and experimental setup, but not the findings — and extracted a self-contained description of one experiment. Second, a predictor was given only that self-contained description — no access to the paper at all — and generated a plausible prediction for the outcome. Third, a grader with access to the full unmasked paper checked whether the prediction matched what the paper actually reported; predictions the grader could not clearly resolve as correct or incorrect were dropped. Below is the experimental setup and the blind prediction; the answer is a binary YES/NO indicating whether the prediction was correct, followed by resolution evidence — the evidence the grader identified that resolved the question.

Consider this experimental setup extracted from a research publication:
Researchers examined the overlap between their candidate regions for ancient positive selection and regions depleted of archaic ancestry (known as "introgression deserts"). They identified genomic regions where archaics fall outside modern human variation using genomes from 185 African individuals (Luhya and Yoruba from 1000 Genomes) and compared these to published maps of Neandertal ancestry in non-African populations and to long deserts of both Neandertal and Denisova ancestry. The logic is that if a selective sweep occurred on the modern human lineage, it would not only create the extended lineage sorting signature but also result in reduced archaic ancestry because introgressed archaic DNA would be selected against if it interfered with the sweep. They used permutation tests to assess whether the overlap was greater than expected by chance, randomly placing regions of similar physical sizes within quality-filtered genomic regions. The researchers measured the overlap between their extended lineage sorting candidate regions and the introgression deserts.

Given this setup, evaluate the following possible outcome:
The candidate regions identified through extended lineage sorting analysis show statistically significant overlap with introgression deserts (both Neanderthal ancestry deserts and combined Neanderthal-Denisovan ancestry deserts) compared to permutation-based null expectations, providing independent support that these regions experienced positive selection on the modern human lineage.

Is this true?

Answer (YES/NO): NO